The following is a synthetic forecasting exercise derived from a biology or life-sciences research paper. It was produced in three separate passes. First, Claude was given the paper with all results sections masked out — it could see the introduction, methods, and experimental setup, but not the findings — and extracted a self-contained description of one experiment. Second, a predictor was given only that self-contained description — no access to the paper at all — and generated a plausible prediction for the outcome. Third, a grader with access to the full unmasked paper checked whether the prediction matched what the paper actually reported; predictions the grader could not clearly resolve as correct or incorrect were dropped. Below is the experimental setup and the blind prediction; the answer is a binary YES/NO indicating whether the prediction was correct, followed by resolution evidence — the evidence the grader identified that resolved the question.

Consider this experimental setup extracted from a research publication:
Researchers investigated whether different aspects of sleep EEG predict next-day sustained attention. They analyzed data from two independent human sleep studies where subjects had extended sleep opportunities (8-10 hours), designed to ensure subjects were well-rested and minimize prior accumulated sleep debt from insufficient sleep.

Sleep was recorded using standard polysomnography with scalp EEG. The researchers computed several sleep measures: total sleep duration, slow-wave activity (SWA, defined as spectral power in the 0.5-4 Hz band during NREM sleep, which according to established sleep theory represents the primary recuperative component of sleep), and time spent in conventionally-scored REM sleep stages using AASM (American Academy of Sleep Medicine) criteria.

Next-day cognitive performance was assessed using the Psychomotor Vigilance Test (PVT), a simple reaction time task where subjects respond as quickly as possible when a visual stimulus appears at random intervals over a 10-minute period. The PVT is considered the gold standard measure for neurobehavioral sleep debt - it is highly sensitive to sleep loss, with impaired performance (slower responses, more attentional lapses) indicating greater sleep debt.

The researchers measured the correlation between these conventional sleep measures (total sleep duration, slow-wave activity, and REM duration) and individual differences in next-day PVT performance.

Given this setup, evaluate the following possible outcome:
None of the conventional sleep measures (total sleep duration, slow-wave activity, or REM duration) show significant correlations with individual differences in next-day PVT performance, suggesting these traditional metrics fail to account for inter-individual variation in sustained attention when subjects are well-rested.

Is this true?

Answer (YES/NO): YES